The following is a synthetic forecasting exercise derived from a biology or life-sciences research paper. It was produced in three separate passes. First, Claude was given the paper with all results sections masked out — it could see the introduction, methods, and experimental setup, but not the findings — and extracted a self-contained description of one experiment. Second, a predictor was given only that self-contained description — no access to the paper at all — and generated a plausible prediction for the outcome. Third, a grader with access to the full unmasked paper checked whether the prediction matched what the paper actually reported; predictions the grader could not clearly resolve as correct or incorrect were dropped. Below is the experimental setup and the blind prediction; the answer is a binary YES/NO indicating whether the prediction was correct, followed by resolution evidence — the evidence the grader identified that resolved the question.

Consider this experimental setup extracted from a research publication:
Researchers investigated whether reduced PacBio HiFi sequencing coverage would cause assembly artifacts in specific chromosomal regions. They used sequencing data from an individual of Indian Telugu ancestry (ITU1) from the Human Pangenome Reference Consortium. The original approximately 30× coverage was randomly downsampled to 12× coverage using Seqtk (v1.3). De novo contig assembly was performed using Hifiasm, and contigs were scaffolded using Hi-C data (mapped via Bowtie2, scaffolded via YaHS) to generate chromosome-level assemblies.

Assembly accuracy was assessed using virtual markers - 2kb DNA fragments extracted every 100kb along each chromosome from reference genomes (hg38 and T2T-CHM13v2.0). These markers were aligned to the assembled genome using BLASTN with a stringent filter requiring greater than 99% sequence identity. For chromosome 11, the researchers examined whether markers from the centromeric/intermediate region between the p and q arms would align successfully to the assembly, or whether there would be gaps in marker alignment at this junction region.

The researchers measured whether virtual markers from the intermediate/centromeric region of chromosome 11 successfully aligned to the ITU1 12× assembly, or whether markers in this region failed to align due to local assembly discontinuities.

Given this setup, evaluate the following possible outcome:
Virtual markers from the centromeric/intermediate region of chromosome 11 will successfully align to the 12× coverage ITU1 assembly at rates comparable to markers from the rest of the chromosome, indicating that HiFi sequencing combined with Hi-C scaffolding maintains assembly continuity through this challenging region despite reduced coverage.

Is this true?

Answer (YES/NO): NO